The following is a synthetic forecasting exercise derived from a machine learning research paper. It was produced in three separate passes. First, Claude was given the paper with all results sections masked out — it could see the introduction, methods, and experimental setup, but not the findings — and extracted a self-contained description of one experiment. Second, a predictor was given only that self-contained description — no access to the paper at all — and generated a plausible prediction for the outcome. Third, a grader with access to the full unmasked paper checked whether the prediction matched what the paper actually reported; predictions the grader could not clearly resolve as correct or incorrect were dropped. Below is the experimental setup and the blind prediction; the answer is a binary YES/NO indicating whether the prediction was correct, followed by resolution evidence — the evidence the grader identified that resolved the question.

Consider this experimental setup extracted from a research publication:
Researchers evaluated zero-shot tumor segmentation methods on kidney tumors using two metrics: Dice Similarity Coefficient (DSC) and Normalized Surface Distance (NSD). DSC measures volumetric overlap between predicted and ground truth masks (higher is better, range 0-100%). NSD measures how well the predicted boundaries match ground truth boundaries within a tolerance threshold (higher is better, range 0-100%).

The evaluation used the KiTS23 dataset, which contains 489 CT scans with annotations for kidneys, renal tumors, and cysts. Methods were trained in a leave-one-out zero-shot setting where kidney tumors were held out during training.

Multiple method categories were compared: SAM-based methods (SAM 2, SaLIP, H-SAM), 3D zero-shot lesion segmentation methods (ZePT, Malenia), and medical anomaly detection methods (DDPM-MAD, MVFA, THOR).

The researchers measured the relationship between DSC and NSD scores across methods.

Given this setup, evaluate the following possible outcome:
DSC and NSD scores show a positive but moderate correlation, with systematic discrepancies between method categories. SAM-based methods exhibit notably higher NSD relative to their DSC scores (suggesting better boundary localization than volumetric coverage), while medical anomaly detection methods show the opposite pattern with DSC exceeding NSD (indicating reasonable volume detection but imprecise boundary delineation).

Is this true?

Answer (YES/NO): NO